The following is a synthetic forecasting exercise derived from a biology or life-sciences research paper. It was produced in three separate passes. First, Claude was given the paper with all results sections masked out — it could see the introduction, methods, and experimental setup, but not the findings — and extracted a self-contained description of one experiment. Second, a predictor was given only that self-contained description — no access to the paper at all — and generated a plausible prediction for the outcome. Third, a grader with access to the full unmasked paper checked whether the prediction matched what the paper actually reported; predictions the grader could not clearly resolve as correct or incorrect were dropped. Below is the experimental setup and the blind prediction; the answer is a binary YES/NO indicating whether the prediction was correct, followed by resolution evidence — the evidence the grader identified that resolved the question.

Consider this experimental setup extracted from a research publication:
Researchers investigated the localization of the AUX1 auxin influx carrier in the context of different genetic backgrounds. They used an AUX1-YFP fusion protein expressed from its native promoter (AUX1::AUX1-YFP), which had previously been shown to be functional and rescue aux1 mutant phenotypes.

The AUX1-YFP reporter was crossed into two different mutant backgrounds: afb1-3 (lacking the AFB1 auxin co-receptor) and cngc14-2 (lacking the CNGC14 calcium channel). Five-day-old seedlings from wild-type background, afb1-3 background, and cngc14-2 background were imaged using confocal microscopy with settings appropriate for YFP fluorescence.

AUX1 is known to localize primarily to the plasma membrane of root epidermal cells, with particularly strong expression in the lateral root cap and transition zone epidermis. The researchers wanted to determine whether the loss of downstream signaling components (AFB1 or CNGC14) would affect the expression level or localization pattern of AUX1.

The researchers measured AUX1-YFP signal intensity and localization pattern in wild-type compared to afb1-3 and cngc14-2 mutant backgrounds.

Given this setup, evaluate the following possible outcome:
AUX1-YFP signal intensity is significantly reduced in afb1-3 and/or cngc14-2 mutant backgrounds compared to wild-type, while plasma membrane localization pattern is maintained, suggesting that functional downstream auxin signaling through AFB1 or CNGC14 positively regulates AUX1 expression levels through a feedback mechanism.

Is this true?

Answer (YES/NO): NO